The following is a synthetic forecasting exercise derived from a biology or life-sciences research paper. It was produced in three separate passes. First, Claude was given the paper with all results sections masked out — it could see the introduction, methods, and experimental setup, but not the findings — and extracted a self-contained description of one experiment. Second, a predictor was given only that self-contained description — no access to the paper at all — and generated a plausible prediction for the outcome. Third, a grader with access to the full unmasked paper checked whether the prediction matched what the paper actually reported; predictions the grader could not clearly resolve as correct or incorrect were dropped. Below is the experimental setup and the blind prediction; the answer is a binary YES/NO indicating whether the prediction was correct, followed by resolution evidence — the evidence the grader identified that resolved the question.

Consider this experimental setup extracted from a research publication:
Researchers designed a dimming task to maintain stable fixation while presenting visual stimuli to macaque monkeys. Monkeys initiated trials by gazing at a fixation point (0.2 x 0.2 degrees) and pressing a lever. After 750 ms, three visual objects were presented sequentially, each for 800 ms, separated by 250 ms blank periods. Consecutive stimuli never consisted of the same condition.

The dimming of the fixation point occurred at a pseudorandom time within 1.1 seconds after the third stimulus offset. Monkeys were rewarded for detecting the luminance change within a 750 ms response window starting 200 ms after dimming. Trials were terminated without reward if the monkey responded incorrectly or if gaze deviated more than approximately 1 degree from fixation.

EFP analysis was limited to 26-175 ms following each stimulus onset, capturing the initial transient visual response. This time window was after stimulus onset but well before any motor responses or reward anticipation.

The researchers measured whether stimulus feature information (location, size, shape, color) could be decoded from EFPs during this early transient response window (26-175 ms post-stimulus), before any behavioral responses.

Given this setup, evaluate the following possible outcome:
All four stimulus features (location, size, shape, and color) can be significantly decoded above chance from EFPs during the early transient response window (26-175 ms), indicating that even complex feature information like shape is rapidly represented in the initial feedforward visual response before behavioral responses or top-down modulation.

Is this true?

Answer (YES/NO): YES